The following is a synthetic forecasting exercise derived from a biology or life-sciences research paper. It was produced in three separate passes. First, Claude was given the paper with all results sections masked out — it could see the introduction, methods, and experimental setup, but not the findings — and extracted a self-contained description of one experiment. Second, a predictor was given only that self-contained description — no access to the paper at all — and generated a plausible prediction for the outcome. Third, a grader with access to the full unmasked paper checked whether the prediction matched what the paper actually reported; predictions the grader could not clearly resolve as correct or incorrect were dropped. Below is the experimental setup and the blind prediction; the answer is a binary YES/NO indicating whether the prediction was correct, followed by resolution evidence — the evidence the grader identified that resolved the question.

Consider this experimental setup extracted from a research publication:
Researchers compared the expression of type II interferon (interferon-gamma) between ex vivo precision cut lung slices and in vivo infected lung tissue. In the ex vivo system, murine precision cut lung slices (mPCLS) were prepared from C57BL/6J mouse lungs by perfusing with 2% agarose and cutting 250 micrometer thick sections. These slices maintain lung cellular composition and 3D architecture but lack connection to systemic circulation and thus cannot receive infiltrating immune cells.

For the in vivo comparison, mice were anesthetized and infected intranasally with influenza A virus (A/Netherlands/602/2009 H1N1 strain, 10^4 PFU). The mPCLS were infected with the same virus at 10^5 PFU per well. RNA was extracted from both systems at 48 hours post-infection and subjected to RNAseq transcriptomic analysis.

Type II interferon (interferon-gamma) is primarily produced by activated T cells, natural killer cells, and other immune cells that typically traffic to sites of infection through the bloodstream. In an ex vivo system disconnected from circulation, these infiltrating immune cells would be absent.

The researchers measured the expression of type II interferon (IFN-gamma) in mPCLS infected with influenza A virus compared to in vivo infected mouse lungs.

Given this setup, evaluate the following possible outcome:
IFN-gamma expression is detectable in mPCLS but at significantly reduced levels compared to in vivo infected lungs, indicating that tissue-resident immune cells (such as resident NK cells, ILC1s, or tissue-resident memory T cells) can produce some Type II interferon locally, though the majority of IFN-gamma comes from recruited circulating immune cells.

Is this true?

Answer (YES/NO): NO